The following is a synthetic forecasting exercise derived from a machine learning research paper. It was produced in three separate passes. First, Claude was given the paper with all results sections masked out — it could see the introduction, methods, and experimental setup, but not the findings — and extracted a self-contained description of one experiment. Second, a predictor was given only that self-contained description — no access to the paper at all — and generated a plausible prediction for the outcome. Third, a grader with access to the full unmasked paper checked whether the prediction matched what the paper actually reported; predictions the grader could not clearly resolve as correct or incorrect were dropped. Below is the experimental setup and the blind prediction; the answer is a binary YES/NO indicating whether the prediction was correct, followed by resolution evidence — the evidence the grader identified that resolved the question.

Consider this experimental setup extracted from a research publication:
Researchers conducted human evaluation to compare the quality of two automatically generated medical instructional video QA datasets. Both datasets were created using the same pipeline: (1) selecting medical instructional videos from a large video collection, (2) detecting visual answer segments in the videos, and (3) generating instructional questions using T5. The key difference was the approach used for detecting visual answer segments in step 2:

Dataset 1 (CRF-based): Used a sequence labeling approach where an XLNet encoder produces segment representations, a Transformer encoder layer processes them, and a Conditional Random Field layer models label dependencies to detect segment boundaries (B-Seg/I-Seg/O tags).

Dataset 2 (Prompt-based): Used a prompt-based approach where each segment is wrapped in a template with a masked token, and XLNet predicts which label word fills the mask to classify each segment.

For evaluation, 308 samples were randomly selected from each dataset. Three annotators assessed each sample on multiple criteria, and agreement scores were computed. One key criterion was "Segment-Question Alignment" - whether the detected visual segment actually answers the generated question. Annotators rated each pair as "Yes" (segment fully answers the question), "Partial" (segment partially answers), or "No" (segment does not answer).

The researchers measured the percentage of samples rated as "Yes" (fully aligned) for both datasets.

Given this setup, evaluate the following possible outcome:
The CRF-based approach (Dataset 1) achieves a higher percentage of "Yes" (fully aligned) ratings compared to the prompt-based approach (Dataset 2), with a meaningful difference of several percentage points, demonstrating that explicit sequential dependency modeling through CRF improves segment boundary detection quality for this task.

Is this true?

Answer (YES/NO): YES